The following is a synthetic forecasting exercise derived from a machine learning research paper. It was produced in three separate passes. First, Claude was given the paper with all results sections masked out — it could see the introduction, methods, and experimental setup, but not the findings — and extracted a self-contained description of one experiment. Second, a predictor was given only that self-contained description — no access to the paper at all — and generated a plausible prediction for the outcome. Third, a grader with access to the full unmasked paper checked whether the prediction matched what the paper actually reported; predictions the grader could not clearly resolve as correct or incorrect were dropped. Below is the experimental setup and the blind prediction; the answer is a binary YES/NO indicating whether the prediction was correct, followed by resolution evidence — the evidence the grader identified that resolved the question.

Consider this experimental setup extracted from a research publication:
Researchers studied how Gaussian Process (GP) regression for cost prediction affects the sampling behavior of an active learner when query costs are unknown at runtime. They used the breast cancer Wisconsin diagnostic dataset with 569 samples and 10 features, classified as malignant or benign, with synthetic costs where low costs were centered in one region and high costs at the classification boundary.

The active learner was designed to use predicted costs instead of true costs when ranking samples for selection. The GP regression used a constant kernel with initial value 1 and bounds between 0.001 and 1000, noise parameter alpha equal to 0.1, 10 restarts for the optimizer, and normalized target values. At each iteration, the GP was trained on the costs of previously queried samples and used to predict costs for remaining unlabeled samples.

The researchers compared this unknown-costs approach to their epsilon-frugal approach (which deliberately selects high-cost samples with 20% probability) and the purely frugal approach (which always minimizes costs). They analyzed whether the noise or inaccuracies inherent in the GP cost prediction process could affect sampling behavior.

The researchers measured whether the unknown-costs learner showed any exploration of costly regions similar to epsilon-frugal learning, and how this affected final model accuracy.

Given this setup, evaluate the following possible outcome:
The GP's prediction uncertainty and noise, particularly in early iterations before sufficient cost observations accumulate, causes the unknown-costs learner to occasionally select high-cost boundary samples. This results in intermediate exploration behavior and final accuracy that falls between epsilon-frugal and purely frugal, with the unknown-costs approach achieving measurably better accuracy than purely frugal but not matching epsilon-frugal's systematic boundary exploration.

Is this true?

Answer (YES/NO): NO